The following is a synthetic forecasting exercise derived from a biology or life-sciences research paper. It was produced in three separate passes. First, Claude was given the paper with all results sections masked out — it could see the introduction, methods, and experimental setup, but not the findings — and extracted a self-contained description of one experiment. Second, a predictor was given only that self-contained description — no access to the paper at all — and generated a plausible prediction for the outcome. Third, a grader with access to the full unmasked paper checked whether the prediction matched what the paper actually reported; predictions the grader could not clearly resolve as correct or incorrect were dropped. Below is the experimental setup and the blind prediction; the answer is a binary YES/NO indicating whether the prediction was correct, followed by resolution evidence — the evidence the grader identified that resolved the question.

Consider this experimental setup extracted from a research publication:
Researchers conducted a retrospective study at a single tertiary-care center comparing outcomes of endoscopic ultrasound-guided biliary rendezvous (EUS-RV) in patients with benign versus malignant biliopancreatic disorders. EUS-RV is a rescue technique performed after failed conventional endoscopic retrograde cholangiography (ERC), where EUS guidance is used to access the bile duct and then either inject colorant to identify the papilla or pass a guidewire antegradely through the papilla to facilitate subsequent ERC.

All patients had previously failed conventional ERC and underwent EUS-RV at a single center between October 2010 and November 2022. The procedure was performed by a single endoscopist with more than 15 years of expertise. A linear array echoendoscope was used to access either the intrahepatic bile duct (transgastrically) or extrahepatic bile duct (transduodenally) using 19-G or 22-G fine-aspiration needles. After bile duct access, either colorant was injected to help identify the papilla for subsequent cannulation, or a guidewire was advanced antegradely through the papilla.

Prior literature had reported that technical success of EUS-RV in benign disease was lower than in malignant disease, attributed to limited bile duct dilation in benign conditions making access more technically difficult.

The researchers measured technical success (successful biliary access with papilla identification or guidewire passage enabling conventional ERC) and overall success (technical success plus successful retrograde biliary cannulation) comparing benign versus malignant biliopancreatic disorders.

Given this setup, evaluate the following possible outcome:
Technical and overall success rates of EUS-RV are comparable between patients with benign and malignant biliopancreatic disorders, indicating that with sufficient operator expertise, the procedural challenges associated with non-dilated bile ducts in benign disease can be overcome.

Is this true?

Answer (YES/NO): NO